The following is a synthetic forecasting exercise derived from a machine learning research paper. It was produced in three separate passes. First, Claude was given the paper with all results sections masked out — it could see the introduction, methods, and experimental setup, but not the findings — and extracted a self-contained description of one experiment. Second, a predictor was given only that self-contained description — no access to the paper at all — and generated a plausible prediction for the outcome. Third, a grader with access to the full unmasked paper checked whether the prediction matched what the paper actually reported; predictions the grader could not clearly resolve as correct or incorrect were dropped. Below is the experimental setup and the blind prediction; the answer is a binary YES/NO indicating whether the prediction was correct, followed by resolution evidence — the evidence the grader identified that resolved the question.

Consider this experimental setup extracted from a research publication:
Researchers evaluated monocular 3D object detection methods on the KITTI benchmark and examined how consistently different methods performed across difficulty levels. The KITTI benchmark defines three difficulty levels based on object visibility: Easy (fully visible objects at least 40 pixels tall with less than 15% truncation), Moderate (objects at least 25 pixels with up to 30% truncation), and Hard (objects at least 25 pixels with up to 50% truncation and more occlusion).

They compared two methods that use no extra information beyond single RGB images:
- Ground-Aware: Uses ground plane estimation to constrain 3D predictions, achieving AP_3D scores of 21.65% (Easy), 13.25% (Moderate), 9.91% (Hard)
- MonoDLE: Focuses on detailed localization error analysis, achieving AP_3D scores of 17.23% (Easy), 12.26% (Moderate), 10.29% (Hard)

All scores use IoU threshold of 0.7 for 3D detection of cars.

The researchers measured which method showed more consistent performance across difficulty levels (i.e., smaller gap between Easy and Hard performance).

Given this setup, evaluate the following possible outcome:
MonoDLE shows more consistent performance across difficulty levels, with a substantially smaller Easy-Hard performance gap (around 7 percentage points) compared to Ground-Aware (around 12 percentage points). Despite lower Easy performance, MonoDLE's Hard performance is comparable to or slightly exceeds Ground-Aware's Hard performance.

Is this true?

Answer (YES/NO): YES